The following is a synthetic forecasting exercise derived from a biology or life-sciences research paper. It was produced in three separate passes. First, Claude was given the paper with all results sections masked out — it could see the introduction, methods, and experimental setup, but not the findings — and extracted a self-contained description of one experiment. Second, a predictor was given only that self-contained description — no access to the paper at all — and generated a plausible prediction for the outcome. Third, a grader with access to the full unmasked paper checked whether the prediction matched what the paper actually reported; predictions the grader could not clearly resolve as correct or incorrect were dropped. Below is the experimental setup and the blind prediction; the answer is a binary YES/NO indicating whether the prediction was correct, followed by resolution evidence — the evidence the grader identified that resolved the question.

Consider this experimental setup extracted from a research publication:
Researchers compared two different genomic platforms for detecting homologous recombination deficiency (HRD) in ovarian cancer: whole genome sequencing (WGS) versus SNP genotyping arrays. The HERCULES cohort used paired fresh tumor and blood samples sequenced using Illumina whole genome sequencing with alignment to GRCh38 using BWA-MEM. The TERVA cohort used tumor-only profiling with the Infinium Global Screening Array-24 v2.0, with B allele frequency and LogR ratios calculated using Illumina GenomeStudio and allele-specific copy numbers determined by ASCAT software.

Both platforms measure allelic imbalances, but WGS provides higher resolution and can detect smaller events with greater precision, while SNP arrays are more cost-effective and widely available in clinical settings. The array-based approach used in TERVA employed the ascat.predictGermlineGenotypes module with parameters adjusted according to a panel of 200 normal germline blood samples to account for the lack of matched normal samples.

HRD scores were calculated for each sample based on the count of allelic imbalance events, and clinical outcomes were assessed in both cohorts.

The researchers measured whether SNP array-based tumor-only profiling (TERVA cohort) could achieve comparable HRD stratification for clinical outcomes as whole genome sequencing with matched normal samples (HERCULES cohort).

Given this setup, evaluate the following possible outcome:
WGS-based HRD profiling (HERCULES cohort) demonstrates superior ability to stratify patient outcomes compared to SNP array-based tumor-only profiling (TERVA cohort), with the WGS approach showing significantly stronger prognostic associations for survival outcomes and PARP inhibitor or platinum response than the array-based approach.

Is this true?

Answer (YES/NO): NO